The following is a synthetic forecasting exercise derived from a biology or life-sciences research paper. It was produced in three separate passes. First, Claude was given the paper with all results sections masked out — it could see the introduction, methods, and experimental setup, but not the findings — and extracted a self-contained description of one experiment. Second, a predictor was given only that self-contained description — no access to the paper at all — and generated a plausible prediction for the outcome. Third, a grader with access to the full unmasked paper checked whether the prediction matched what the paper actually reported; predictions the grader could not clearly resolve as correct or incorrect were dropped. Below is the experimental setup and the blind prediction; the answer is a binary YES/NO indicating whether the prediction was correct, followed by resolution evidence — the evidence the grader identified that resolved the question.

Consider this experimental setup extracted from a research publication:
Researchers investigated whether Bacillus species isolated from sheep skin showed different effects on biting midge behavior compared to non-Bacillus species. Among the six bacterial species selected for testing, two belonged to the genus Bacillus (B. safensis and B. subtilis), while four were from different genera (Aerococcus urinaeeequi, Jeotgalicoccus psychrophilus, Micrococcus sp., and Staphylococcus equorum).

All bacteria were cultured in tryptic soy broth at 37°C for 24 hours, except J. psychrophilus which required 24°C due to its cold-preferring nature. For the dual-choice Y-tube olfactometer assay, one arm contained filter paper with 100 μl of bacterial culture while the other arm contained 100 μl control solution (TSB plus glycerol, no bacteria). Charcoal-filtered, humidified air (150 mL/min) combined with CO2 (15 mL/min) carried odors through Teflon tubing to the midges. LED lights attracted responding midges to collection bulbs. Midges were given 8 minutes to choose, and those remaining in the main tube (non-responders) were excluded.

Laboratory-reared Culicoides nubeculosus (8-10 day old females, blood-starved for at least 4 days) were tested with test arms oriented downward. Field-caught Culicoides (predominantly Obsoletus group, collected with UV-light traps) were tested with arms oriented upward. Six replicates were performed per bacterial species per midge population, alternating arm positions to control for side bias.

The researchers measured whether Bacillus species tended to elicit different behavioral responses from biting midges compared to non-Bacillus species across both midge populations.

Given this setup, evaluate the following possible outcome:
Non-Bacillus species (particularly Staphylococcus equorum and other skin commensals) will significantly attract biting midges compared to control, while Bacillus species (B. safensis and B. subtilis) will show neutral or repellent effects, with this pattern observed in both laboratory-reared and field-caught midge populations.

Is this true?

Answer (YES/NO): NO